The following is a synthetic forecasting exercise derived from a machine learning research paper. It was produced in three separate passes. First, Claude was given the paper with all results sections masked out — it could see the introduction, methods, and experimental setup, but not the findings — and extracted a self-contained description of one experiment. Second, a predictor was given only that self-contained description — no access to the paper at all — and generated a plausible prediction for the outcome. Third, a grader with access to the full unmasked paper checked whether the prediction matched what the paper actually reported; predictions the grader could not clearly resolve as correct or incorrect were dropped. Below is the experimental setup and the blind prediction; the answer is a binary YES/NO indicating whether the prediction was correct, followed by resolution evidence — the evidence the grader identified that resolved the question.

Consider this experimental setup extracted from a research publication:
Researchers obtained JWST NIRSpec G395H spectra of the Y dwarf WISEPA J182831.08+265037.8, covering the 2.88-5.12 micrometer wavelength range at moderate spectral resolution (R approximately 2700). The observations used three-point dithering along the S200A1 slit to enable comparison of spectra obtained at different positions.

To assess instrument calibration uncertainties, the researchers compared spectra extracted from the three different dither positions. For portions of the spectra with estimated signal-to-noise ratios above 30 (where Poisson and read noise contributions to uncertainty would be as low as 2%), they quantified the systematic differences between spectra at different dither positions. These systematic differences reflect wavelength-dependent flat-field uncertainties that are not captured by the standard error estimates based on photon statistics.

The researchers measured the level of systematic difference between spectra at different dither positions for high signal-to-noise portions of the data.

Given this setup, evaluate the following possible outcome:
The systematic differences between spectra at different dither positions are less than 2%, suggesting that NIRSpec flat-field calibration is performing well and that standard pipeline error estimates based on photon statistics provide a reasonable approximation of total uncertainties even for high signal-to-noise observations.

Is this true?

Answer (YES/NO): NO